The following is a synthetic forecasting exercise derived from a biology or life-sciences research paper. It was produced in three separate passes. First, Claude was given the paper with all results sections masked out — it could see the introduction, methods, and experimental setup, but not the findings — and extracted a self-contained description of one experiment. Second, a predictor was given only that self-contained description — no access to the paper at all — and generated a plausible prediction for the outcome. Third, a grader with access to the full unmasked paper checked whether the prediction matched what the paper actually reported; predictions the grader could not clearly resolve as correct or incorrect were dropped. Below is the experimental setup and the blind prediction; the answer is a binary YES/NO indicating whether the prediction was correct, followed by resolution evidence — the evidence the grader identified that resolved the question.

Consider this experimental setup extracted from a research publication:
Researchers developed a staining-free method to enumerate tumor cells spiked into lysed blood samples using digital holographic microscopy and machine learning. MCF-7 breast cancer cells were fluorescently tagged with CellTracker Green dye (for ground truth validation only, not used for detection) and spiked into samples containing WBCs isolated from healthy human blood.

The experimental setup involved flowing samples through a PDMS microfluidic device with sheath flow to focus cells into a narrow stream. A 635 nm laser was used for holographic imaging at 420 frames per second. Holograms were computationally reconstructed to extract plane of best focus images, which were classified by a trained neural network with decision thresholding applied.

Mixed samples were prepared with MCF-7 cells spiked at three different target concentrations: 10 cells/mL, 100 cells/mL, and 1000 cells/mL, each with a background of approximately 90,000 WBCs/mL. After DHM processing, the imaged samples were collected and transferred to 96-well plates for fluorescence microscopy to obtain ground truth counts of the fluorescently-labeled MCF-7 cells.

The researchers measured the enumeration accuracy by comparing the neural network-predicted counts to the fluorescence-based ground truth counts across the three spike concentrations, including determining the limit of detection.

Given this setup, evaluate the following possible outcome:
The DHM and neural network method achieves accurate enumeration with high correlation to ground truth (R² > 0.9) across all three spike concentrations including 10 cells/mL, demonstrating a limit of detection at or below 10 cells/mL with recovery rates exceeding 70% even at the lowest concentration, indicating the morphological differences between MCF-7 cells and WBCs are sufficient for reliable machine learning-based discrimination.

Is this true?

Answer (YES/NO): NO